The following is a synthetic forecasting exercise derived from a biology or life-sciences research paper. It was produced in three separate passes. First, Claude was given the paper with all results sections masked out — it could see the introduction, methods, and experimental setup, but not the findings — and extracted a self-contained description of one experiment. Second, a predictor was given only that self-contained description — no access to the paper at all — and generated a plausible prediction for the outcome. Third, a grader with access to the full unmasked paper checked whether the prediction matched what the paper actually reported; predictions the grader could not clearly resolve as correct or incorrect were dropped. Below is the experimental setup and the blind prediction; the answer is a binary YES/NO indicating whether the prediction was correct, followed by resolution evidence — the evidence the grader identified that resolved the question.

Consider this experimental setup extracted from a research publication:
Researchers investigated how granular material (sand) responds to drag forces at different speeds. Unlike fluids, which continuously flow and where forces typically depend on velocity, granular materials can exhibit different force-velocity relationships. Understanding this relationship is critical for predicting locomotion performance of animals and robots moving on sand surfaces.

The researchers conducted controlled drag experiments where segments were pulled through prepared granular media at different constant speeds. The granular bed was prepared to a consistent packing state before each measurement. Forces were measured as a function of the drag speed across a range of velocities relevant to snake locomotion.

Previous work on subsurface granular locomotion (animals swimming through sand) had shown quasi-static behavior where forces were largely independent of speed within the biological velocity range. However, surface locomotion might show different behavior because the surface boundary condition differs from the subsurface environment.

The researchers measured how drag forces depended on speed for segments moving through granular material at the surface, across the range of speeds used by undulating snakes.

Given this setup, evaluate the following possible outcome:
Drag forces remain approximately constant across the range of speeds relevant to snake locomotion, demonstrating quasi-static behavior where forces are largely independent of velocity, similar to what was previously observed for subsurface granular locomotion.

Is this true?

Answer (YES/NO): NO